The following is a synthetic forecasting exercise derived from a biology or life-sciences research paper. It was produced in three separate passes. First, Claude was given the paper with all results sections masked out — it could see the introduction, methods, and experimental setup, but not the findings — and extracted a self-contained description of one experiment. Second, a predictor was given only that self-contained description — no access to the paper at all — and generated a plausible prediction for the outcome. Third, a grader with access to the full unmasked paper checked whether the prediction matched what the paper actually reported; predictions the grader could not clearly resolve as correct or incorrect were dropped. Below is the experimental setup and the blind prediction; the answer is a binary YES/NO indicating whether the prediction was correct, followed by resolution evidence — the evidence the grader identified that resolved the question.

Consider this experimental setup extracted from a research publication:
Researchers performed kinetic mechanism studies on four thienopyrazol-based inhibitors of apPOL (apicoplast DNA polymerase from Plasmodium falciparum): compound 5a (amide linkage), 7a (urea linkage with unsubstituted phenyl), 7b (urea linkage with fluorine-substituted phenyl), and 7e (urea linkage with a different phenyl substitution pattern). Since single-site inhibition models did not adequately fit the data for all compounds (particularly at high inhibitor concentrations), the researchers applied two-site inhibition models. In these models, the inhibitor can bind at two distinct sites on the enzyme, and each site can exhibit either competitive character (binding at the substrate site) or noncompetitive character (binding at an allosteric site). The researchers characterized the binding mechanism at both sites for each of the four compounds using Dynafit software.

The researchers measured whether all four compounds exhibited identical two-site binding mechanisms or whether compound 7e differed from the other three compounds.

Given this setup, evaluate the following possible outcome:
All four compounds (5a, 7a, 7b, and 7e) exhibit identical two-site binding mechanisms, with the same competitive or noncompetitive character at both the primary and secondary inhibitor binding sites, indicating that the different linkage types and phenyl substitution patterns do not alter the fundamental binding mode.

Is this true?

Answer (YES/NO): NO